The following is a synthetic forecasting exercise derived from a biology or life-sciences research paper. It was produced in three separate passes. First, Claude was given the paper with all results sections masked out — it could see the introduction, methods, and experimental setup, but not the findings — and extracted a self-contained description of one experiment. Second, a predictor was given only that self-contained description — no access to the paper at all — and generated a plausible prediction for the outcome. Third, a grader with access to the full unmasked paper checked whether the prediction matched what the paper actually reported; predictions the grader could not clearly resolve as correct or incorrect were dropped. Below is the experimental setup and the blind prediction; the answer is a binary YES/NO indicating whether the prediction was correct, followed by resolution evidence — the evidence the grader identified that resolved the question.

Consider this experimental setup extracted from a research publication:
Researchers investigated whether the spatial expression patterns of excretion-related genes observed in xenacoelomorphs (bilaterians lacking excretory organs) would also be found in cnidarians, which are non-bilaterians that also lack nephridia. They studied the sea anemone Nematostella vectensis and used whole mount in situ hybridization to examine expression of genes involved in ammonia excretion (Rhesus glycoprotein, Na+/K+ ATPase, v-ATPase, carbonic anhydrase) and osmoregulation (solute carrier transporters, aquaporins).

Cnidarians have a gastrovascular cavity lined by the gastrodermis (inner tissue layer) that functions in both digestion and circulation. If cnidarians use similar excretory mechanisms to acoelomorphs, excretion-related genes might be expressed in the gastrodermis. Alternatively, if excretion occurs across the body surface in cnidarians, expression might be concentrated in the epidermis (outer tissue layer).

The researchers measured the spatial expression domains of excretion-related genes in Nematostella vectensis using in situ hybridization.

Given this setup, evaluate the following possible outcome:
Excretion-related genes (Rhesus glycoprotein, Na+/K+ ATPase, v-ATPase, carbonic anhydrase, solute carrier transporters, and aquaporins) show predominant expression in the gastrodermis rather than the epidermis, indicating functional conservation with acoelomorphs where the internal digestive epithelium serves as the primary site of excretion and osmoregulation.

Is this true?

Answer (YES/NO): YES